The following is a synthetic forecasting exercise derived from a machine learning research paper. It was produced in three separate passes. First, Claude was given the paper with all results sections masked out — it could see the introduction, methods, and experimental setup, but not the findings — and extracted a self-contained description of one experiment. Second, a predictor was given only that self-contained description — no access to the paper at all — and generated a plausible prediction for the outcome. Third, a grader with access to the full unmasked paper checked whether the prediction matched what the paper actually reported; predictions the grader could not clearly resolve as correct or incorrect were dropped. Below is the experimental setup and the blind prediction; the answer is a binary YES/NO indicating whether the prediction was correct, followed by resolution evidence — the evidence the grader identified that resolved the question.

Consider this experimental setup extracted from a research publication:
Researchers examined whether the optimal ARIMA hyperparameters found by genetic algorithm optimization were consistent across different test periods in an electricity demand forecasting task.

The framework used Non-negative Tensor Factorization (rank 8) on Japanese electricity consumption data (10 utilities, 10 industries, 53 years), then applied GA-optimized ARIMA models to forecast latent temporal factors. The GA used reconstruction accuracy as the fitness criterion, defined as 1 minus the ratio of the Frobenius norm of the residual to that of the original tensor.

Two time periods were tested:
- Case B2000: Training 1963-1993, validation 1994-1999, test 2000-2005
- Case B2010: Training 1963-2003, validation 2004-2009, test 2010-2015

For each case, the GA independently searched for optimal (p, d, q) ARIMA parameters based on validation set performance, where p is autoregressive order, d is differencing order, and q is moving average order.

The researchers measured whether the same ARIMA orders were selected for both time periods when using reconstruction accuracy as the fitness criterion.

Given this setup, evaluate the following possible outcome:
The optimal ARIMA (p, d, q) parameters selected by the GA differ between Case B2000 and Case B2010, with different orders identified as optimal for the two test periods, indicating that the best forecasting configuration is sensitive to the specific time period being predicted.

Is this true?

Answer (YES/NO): YES